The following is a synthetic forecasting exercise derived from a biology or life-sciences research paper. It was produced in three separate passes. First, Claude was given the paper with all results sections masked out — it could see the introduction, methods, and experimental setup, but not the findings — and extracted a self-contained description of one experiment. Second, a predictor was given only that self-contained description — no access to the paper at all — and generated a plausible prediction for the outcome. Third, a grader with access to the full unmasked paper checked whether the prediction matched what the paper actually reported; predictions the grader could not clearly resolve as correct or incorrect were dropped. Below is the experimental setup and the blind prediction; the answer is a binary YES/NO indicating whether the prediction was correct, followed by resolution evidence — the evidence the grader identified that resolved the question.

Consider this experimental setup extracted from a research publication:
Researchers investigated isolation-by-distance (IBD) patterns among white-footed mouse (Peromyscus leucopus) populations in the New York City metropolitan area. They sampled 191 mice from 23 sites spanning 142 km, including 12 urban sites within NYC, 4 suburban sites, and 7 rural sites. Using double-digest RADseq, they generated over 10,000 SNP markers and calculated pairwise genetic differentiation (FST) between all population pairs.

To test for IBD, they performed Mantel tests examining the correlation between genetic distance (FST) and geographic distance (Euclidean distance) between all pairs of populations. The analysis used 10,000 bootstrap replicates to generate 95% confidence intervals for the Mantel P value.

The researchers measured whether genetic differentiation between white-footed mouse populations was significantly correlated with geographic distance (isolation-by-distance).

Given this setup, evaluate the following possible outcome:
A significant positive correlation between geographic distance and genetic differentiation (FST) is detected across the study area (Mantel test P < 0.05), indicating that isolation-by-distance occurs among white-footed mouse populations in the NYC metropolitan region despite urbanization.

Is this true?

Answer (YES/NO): NO